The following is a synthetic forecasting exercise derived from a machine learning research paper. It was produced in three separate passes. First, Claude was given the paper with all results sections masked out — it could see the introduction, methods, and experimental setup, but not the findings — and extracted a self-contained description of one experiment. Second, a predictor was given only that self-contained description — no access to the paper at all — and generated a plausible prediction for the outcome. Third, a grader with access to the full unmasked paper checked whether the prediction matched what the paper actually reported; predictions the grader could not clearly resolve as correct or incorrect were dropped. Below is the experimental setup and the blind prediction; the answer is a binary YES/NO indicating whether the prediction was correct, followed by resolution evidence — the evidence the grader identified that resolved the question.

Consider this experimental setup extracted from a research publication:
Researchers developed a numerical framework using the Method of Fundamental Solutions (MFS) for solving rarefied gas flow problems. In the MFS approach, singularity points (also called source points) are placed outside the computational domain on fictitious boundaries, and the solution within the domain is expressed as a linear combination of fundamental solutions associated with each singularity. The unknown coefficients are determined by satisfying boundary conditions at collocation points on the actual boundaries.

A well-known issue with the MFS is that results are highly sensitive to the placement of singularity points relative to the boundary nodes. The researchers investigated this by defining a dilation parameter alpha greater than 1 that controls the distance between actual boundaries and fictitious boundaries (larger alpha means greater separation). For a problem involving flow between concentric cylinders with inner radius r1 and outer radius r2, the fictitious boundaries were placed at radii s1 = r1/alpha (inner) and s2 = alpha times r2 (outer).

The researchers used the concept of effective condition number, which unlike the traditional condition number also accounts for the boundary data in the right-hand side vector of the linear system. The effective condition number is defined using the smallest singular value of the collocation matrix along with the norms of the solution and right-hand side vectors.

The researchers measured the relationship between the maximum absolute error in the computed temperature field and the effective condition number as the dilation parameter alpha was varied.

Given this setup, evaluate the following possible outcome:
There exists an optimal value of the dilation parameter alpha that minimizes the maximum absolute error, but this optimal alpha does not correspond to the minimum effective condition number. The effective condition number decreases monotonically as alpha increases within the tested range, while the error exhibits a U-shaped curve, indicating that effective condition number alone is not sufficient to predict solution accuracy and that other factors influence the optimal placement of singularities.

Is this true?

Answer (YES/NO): NO